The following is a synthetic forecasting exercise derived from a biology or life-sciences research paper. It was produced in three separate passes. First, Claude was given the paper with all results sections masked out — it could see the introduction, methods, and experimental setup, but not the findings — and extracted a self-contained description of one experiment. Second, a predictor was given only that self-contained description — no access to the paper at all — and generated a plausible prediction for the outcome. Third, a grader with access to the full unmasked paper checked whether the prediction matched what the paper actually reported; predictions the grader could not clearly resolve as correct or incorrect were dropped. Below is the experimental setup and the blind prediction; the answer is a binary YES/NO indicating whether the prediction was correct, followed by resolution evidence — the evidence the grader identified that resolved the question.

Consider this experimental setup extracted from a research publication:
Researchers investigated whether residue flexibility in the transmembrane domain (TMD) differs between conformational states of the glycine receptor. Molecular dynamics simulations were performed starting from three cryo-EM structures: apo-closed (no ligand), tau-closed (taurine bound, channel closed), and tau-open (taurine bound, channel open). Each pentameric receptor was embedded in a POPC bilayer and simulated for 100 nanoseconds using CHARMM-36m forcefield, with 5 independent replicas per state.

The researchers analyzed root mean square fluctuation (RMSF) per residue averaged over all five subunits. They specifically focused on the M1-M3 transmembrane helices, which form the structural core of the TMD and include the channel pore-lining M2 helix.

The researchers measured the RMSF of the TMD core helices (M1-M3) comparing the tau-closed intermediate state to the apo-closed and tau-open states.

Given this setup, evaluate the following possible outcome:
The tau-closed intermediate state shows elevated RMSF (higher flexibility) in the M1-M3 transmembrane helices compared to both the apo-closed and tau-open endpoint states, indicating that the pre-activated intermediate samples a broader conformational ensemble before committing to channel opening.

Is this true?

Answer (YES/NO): NO